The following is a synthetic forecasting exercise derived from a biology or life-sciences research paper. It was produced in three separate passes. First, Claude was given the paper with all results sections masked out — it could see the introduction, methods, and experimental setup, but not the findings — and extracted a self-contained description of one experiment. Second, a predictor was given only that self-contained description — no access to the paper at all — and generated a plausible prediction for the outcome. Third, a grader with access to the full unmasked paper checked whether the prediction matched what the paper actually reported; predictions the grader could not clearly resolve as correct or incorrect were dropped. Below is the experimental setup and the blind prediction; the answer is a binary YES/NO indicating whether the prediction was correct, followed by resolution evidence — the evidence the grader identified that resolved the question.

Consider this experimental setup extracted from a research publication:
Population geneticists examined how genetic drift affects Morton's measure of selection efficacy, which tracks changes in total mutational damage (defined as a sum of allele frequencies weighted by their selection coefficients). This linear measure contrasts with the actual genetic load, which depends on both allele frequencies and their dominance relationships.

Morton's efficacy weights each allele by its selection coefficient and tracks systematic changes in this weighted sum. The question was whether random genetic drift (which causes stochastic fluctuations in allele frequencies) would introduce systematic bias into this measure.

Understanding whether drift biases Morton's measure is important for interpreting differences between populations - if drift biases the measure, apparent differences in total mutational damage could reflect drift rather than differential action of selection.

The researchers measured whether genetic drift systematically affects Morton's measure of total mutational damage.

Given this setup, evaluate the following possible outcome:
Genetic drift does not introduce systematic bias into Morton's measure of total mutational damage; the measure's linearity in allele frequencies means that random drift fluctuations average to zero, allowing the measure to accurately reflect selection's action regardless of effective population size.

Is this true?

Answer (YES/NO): YES